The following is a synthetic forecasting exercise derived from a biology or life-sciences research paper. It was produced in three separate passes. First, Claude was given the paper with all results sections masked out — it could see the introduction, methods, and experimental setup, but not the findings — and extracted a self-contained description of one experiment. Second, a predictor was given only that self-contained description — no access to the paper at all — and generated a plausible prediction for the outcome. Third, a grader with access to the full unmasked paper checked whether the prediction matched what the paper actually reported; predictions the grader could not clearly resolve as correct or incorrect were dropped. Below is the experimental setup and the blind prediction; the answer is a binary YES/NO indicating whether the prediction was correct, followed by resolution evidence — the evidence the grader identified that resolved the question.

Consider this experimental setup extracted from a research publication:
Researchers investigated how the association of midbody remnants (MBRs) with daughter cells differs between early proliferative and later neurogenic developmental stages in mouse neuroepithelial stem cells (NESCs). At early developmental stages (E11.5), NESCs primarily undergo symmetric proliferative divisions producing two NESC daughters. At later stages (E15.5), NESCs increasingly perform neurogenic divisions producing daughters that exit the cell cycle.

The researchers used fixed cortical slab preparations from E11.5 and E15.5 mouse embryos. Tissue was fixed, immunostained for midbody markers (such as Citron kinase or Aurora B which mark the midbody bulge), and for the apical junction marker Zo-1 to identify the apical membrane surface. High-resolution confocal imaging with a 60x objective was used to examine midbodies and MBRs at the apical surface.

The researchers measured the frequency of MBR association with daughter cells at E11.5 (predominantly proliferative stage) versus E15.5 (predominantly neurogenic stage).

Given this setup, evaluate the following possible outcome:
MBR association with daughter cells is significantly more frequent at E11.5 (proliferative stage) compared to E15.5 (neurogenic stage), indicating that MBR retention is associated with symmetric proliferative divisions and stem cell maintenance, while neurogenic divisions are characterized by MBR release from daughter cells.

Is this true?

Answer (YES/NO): YES